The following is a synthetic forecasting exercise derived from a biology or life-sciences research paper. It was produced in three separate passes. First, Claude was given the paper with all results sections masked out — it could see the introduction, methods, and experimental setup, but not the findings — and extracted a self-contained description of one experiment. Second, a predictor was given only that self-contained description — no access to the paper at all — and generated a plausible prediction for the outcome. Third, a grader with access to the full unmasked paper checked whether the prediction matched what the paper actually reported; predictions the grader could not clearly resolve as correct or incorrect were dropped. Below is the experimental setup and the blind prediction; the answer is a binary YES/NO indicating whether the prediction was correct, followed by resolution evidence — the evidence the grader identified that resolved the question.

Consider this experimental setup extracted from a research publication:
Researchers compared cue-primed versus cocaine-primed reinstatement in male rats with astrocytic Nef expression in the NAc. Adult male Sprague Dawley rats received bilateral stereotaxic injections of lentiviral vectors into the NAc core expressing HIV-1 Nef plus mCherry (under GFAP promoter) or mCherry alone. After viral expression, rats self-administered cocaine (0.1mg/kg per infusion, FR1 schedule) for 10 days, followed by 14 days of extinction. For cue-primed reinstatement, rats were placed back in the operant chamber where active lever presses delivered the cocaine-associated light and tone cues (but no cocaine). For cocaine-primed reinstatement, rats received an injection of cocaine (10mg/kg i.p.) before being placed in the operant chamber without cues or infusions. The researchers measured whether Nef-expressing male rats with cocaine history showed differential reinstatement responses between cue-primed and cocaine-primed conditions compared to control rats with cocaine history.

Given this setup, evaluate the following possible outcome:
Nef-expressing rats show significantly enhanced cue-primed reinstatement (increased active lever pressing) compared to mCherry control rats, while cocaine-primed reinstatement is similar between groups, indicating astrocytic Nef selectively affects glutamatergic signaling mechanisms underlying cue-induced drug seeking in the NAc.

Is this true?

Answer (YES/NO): NO